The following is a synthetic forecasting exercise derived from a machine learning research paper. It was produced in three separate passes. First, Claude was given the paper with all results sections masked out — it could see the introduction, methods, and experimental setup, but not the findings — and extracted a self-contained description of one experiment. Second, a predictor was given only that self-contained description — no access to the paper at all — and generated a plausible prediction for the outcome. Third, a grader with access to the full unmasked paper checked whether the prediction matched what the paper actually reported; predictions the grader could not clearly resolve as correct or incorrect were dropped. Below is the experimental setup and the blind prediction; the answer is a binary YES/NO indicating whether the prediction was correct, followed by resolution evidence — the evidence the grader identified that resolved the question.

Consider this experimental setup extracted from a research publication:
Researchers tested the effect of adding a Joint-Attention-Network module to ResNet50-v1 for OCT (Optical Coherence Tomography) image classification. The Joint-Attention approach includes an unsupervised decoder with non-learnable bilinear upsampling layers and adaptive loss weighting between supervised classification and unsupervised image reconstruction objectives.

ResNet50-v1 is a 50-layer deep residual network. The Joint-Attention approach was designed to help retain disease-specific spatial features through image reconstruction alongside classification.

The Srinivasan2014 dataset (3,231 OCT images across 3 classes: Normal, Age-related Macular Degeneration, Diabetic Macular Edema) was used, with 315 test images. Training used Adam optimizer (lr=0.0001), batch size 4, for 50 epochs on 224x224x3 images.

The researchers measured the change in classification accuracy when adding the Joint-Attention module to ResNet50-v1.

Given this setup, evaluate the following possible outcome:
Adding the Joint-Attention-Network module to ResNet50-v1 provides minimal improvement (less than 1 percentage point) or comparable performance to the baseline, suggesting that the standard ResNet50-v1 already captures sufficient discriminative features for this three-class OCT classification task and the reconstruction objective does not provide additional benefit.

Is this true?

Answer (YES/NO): NO